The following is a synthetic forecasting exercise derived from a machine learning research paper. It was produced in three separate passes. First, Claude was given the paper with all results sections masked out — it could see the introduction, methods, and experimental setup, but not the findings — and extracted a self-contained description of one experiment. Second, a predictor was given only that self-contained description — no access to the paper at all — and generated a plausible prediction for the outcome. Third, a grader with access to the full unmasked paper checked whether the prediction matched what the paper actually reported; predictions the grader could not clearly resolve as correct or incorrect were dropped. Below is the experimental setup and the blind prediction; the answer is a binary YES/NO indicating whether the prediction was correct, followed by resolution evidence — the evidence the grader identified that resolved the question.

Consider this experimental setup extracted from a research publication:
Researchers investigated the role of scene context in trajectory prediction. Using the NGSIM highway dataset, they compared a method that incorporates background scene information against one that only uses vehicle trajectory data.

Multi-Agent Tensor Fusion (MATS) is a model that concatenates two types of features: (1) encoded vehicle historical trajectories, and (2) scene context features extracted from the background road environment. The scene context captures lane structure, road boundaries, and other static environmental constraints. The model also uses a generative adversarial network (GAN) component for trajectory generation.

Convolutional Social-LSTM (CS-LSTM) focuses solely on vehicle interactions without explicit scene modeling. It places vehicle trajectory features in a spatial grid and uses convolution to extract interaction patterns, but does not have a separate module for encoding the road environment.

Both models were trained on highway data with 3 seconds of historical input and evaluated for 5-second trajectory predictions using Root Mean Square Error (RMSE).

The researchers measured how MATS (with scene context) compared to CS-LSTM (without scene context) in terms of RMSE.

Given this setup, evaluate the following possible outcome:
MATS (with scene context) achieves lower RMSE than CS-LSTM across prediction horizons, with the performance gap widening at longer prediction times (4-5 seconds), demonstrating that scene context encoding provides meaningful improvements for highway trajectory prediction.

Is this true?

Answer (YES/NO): NO